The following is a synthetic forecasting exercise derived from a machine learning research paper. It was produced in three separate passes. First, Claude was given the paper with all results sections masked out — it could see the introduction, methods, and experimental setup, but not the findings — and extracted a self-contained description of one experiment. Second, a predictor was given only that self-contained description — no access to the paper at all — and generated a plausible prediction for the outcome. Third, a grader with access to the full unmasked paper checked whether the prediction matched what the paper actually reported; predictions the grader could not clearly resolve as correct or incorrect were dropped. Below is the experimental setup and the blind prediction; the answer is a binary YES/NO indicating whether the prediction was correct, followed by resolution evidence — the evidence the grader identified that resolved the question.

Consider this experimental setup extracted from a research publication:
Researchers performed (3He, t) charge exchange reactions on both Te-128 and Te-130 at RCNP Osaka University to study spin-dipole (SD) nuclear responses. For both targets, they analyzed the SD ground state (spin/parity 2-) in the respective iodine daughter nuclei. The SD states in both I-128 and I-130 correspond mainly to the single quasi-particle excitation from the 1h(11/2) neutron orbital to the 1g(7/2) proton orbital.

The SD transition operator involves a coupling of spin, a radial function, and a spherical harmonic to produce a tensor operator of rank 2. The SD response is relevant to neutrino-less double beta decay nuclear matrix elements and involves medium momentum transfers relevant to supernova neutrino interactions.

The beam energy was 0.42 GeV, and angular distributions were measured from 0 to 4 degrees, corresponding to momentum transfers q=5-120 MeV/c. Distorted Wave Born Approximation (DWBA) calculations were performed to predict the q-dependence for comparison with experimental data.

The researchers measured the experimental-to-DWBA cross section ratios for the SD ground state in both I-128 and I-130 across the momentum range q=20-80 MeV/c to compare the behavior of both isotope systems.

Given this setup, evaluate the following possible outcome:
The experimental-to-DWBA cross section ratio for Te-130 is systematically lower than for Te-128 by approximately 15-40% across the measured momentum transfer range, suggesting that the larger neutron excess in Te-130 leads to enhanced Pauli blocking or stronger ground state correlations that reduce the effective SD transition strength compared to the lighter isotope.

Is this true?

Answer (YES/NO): NO